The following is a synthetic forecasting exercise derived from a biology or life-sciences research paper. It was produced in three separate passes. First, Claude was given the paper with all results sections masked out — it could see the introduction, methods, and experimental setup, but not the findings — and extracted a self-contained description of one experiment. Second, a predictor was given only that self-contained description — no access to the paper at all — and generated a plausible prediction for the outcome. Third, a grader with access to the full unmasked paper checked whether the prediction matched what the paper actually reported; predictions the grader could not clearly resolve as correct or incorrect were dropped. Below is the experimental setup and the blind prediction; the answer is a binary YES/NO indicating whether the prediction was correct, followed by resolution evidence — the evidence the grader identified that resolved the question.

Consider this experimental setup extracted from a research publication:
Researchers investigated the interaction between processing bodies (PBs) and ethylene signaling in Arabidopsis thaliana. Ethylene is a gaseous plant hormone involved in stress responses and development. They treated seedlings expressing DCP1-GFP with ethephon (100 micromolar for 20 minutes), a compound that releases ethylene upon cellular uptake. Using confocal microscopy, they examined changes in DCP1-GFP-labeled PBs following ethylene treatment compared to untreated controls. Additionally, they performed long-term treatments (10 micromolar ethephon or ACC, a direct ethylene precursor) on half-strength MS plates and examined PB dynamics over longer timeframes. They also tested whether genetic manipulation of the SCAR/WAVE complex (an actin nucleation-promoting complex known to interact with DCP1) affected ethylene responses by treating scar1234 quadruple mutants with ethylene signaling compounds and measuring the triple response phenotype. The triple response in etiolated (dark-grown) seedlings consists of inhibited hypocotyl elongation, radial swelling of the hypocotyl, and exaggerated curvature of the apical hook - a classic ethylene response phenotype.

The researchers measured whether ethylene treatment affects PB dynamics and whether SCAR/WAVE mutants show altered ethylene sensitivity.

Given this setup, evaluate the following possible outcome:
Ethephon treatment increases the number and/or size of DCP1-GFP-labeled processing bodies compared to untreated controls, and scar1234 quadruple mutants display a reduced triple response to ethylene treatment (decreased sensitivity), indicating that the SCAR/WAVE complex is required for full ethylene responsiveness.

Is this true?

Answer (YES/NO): NO